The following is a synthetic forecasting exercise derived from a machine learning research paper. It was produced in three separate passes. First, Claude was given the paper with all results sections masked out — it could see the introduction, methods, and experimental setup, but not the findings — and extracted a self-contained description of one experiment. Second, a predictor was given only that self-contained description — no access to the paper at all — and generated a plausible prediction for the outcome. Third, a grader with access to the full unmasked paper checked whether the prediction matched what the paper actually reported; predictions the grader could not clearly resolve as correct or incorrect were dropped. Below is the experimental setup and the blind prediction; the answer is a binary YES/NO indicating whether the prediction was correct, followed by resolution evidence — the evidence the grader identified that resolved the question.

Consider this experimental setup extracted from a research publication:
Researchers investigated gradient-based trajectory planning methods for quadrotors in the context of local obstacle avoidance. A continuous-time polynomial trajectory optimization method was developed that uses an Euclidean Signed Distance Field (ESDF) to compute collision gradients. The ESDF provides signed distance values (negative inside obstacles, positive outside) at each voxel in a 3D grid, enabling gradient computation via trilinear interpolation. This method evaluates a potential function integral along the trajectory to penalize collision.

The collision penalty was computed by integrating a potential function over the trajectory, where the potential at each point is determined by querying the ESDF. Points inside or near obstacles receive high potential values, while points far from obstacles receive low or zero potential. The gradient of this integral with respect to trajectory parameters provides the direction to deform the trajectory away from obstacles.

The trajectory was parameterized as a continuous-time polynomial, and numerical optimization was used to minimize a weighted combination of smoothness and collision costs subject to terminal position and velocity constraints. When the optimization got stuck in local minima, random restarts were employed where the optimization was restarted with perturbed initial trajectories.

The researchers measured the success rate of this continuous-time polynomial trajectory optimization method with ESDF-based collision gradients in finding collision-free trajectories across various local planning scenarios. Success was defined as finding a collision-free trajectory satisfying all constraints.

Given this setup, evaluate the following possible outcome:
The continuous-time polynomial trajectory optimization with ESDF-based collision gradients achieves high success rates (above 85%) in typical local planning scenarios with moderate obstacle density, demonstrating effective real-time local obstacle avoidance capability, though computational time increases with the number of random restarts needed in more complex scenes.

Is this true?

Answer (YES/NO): NO